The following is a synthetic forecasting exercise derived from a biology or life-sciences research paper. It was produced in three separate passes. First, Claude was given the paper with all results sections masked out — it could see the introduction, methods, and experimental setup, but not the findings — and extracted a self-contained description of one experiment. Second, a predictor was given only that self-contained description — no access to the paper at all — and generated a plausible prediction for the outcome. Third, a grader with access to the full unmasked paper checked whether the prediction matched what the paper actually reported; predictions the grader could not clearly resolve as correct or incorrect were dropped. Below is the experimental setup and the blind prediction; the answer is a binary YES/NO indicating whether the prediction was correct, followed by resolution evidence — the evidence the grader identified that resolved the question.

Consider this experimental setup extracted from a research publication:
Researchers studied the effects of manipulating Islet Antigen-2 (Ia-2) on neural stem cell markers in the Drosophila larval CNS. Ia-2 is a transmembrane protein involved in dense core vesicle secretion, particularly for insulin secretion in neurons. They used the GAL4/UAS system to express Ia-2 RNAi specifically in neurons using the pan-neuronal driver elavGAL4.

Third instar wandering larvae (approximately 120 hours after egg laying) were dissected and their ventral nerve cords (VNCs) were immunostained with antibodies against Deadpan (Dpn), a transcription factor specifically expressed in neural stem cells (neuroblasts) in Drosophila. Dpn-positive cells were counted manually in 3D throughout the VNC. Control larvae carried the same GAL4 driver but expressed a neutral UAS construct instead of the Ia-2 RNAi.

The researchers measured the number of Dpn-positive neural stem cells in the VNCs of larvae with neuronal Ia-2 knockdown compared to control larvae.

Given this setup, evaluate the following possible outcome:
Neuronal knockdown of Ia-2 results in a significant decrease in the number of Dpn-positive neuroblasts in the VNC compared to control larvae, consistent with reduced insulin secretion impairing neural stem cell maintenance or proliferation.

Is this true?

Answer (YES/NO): NO